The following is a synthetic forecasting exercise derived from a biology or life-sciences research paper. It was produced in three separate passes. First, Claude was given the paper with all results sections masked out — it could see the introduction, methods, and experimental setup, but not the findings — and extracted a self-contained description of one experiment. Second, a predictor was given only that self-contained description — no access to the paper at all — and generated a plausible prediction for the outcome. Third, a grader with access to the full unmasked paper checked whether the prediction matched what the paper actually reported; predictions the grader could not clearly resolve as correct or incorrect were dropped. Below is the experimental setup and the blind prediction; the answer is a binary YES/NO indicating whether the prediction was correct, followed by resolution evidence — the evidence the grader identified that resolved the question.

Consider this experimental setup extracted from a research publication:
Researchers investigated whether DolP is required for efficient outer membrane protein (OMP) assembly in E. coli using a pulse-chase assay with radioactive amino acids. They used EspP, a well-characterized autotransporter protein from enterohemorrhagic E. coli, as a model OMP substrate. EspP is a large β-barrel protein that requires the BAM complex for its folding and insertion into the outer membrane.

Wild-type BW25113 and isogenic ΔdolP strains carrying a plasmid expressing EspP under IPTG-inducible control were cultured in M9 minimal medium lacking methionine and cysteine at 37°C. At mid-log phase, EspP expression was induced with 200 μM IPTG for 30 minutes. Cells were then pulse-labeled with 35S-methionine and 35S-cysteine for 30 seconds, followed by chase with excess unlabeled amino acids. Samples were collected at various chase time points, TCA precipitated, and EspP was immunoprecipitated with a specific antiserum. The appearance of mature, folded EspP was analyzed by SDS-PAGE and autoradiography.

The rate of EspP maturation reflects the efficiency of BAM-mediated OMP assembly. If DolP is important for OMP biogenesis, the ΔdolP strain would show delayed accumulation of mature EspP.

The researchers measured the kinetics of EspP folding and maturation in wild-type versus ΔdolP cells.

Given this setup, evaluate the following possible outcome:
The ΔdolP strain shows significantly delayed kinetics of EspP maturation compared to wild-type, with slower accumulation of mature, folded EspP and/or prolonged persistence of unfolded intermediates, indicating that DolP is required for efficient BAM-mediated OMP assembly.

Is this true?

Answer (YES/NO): NO